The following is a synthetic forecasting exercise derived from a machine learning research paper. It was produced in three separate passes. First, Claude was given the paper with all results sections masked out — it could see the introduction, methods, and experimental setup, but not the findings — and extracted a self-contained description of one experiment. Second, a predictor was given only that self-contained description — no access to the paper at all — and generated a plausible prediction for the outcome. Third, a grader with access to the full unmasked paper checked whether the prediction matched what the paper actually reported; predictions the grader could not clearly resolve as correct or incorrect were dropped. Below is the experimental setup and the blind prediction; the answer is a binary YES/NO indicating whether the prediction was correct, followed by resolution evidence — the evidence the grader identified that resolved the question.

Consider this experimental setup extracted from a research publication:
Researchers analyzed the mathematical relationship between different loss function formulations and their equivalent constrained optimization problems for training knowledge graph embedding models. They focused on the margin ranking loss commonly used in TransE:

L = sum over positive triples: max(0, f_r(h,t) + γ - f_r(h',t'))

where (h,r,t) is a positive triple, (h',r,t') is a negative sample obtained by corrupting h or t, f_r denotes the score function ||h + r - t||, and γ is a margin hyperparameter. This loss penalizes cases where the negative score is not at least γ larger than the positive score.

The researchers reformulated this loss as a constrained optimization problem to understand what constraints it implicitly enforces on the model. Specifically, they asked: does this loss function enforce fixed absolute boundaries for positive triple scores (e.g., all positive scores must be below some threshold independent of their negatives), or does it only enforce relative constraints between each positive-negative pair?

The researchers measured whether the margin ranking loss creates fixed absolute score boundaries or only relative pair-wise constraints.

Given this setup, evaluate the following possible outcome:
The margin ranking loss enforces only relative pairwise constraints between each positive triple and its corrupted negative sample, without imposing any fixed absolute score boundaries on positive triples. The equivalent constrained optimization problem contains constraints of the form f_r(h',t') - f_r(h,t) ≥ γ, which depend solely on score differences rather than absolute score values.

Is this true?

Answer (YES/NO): YES